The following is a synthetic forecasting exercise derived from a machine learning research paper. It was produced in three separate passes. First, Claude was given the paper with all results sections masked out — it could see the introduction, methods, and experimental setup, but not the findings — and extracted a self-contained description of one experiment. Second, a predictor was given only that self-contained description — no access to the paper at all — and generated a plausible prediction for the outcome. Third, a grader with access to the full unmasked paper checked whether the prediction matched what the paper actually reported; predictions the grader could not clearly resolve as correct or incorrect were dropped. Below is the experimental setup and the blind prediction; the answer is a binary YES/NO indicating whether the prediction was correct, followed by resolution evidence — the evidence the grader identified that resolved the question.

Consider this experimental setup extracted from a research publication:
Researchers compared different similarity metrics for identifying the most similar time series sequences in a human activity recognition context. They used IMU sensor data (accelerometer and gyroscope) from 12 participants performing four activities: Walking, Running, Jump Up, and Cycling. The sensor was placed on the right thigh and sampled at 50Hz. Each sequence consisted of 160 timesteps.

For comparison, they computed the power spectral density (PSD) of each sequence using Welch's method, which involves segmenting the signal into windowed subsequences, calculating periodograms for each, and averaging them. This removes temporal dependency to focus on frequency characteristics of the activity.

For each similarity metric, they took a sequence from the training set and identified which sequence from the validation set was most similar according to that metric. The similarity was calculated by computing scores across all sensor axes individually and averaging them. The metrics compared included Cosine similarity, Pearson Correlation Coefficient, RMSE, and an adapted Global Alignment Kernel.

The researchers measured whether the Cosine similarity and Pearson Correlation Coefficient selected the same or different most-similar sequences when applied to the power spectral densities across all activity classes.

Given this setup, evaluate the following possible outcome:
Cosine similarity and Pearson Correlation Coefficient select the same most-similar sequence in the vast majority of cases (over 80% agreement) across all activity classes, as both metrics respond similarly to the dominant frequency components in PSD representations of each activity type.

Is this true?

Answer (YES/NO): YES